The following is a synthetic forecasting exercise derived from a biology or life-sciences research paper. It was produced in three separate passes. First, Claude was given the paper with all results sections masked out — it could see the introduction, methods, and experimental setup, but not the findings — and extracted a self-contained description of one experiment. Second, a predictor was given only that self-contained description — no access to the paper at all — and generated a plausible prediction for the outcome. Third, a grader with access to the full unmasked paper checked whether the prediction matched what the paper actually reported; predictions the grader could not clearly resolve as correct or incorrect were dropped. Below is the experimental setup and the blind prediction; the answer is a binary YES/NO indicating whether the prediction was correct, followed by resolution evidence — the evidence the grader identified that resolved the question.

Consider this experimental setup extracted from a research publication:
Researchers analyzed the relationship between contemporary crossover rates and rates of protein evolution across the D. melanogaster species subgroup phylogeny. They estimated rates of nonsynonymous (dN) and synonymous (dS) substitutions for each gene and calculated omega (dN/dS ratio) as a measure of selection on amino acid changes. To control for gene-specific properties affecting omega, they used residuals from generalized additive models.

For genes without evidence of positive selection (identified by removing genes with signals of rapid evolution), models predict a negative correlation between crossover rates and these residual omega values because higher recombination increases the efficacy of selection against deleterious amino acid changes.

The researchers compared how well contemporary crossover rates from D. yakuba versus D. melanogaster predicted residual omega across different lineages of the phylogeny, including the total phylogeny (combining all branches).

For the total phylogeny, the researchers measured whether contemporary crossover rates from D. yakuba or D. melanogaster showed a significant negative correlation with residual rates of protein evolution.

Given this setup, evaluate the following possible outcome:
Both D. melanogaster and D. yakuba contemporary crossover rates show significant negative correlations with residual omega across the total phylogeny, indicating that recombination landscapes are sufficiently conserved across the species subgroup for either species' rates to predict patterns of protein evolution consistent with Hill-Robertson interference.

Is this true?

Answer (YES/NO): NO